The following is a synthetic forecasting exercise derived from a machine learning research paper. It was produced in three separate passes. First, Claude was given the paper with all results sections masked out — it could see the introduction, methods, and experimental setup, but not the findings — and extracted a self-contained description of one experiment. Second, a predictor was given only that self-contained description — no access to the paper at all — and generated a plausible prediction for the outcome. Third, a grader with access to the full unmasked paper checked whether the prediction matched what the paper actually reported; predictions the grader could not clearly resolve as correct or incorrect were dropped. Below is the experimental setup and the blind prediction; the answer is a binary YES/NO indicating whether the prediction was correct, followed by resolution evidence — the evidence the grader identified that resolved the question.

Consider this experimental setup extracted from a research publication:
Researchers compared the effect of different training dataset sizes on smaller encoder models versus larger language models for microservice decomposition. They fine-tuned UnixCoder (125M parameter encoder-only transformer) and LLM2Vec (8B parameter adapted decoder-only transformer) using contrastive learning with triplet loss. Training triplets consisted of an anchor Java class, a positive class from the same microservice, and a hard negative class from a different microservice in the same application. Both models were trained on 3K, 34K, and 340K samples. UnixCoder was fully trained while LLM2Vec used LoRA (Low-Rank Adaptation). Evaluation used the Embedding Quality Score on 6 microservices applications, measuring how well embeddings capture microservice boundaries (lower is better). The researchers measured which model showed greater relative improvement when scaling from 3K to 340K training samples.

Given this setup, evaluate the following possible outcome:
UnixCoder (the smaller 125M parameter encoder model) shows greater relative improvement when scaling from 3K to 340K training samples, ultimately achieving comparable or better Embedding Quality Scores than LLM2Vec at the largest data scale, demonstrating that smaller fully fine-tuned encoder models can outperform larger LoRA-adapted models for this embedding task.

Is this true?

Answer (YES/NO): NO